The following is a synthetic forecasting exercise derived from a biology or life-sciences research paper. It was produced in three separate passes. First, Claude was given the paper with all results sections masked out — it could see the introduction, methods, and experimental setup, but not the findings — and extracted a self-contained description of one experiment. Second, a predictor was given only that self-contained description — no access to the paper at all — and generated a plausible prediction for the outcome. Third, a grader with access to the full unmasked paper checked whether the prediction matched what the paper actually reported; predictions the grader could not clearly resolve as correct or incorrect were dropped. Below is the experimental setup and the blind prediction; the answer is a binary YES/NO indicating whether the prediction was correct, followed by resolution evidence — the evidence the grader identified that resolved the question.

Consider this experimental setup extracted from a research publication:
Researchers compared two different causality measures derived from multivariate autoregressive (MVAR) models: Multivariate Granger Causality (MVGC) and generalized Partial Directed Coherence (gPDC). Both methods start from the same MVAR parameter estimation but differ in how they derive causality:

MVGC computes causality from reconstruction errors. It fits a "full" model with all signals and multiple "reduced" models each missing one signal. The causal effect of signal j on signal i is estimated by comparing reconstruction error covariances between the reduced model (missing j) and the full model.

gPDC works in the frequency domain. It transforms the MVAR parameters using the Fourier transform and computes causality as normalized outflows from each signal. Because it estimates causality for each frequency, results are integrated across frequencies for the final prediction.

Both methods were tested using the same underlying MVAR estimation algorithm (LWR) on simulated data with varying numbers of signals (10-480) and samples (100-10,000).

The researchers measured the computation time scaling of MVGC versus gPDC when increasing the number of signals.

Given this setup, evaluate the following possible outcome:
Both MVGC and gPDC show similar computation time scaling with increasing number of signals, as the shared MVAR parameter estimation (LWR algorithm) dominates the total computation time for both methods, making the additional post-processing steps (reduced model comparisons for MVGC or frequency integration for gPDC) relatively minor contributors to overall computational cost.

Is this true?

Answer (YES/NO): NO